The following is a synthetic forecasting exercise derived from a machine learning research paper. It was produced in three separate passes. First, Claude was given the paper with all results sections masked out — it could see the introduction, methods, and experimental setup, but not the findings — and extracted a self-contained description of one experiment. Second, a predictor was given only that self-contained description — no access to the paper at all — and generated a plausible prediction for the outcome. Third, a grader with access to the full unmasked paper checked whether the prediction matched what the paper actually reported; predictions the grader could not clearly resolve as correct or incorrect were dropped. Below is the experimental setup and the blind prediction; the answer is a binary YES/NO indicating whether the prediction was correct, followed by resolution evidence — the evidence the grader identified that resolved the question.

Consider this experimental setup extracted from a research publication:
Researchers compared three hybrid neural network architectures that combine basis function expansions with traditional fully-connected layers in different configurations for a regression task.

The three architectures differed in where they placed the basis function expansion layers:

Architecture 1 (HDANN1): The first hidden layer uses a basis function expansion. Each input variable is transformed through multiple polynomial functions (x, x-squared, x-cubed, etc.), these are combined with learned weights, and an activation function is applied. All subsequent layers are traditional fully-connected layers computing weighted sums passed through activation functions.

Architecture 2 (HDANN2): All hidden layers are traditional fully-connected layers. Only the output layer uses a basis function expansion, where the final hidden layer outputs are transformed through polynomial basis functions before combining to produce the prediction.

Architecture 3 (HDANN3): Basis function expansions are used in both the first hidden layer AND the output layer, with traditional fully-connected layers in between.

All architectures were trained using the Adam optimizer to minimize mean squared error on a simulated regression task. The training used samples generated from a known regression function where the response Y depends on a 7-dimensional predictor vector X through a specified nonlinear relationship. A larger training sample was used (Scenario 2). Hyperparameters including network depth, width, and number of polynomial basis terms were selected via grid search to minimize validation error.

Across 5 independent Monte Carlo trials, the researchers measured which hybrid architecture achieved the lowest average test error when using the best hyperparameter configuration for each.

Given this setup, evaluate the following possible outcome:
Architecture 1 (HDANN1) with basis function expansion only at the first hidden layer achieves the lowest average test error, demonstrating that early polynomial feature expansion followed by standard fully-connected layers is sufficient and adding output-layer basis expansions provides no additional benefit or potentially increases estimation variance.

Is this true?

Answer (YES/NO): YES